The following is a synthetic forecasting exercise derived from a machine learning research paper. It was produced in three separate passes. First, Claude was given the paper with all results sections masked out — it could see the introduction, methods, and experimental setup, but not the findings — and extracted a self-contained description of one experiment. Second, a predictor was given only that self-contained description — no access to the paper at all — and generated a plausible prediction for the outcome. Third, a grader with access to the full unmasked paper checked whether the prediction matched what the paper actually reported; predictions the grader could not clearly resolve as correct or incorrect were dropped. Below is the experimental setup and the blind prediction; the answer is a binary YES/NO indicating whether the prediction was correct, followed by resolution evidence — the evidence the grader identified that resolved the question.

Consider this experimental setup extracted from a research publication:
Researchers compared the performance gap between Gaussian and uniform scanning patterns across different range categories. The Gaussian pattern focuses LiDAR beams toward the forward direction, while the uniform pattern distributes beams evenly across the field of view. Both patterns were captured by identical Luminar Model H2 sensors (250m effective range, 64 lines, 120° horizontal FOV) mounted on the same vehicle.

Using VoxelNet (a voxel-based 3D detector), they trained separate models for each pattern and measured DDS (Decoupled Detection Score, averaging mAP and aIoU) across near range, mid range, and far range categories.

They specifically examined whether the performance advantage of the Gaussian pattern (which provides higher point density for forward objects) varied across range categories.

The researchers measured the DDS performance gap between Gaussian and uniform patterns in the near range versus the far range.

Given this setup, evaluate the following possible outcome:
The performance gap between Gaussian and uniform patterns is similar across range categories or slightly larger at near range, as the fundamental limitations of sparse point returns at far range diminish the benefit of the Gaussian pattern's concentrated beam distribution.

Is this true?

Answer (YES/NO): YES